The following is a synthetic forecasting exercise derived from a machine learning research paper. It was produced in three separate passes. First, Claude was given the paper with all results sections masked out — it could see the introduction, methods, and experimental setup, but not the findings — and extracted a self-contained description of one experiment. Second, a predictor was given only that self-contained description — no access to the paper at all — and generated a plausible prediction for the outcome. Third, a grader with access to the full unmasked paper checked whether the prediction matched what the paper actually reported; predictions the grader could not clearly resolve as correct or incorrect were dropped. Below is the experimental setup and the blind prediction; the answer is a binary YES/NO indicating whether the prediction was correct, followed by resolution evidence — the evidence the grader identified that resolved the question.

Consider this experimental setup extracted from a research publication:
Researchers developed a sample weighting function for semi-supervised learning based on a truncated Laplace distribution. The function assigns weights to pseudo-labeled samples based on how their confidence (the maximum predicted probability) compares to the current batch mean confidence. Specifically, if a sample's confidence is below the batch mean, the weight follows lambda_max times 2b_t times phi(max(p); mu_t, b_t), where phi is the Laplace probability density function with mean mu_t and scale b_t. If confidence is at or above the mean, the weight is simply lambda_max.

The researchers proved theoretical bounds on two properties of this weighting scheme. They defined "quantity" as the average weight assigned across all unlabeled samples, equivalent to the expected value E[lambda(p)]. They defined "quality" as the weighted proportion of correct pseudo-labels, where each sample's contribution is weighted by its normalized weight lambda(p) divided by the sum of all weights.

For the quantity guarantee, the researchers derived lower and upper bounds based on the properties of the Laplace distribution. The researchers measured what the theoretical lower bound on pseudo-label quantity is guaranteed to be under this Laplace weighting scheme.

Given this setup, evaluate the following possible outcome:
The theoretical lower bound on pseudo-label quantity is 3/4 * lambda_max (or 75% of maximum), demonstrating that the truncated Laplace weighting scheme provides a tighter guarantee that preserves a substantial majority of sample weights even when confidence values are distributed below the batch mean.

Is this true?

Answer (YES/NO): NO